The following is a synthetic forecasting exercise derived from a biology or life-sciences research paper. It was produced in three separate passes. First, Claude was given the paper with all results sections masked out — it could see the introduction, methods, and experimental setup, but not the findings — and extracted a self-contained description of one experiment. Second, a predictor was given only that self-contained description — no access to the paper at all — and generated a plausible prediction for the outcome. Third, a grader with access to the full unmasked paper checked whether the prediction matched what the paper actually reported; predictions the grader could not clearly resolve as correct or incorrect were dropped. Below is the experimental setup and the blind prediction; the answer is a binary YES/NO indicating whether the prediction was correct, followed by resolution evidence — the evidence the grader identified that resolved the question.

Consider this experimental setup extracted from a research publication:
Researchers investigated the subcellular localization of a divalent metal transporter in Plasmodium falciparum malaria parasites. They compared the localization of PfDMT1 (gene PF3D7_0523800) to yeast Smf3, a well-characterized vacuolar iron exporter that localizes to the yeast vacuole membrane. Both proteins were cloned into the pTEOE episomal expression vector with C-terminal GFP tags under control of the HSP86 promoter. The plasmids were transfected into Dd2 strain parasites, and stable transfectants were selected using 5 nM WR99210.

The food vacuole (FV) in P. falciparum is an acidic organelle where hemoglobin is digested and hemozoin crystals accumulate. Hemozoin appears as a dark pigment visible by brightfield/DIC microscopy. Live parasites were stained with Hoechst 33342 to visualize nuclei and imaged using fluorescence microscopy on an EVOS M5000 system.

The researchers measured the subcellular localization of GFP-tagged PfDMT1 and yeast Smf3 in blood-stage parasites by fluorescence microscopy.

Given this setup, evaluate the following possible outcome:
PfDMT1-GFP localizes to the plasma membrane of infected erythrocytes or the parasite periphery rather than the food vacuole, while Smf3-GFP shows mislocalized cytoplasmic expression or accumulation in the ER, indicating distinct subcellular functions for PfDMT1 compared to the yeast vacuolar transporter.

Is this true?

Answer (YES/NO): NO